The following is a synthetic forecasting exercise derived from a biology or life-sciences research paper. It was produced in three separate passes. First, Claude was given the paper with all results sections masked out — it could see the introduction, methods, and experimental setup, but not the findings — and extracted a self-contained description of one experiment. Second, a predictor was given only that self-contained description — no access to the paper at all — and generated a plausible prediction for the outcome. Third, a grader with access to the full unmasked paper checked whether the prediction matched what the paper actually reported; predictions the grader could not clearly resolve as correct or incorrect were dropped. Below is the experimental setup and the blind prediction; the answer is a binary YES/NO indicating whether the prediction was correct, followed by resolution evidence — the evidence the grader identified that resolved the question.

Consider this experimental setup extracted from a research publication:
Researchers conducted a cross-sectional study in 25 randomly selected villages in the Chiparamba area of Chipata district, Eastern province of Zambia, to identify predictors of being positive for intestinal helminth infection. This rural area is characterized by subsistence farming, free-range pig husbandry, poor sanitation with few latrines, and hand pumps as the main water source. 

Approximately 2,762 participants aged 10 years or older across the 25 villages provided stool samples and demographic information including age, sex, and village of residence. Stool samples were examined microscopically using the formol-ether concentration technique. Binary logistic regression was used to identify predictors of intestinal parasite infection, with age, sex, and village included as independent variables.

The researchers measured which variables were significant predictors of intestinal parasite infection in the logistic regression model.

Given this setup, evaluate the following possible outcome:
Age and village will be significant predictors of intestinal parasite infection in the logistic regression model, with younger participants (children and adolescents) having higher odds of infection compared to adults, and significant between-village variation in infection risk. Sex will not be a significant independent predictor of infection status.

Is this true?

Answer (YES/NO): NO